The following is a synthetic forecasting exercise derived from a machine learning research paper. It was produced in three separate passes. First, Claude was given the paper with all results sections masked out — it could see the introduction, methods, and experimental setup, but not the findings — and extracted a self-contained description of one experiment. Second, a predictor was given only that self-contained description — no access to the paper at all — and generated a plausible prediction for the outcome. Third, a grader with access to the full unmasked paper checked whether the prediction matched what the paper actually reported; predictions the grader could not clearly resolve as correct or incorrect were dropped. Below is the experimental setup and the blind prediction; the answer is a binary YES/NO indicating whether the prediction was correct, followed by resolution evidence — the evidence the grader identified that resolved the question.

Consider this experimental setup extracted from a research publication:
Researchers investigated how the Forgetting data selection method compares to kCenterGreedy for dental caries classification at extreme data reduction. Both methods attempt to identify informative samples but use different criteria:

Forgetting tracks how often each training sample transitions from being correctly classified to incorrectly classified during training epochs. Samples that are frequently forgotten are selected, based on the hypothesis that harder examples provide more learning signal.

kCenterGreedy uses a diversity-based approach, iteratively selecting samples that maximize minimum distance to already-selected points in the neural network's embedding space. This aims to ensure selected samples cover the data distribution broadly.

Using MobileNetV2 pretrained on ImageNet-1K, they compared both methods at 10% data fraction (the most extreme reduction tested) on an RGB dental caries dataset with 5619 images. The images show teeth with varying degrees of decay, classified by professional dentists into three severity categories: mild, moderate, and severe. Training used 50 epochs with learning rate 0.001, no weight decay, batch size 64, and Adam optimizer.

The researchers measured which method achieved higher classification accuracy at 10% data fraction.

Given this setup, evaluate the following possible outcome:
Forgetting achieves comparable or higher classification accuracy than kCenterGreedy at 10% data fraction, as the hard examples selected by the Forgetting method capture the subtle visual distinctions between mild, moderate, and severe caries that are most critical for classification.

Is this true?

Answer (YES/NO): NO